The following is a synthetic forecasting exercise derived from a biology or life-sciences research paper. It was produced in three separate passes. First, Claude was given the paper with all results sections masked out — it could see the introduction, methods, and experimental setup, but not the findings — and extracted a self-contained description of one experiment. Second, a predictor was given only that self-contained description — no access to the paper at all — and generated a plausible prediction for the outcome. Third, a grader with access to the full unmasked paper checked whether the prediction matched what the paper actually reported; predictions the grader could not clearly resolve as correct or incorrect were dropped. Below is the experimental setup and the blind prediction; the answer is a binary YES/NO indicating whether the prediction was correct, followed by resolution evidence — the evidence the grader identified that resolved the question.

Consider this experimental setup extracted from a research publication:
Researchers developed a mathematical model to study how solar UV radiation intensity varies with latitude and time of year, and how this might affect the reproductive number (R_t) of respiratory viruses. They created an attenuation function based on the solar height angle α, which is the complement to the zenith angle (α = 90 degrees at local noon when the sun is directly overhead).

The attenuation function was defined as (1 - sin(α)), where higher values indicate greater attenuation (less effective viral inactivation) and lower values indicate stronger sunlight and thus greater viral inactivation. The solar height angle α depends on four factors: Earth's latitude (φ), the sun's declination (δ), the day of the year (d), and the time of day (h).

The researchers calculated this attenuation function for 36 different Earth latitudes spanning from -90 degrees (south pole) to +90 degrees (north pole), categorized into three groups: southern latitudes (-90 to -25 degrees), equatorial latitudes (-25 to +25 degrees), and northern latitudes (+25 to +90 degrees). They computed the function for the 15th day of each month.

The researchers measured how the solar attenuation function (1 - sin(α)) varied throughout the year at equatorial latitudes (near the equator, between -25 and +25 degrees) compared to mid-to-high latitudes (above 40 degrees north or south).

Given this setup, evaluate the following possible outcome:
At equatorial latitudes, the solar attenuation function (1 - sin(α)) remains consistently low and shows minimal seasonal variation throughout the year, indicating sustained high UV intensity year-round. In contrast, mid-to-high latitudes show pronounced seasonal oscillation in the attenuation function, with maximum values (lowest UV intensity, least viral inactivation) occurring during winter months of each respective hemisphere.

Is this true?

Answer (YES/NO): YES